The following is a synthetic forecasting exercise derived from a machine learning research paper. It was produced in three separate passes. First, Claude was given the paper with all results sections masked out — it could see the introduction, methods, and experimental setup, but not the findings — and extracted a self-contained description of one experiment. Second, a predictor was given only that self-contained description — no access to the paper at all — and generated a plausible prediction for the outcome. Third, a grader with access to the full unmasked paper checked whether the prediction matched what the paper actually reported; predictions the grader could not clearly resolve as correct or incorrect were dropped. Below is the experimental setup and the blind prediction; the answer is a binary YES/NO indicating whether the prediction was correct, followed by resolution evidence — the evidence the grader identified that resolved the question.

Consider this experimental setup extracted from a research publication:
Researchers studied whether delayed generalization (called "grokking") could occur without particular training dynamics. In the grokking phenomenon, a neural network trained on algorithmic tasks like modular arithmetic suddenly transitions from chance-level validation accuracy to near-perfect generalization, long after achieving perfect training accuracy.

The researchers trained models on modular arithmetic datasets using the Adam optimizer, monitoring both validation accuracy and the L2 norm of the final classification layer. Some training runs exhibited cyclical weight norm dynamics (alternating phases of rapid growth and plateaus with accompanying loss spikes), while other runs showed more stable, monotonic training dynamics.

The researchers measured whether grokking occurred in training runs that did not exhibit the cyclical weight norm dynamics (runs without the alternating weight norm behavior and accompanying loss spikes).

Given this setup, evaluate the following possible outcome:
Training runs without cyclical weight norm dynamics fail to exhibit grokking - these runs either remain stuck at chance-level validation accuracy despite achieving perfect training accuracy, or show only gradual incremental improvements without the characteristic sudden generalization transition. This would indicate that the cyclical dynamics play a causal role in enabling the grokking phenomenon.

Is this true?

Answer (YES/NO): YES